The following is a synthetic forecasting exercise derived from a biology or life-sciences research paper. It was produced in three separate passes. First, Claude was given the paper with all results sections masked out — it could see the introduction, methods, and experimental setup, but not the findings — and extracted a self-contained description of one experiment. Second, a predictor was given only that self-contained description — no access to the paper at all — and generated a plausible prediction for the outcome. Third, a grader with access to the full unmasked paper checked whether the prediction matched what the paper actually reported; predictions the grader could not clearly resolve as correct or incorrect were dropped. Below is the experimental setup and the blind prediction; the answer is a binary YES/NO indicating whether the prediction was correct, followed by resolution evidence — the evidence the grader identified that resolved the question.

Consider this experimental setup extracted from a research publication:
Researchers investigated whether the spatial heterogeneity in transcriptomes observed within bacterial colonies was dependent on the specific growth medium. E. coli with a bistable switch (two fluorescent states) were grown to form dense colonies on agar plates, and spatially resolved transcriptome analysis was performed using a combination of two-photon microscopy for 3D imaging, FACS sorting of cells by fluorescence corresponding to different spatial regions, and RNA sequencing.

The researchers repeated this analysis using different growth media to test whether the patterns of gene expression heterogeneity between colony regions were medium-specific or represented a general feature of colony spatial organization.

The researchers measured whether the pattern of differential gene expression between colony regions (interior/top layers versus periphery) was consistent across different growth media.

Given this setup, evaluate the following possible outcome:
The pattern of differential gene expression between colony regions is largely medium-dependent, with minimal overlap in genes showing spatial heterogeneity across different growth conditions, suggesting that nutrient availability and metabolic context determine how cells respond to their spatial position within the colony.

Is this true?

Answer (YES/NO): NO